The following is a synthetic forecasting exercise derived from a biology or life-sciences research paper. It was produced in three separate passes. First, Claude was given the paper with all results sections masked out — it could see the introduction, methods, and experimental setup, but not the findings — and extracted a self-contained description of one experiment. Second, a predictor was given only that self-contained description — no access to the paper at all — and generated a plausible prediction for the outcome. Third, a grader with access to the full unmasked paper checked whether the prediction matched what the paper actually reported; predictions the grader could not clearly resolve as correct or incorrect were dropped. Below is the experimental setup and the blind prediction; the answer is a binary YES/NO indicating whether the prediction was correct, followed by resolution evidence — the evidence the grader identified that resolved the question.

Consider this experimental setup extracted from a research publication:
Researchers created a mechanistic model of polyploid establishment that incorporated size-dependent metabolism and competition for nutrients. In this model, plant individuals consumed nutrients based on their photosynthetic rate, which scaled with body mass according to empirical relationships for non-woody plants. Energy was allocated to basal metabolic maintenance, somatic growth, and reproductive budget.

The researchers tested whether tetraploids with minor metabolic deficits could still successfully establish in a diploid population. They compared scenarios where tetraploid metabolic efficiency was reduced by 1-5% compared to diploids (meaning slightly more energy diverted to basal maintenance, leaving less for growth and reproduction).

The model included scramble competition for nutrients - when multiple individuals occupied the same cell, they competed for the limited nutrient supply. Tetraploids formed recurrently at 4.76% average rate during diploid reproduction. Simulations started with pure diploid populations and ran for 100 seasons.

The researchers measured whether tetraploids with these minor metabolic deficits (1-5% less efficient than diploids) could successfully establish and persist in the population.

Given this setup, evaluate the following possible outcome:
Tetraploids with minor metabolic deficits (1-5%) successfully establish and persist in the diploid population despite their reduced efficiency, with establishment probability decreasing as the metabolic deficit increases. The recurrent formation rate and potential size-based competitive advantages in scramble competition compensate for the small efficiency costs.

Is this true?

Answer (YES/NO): NO